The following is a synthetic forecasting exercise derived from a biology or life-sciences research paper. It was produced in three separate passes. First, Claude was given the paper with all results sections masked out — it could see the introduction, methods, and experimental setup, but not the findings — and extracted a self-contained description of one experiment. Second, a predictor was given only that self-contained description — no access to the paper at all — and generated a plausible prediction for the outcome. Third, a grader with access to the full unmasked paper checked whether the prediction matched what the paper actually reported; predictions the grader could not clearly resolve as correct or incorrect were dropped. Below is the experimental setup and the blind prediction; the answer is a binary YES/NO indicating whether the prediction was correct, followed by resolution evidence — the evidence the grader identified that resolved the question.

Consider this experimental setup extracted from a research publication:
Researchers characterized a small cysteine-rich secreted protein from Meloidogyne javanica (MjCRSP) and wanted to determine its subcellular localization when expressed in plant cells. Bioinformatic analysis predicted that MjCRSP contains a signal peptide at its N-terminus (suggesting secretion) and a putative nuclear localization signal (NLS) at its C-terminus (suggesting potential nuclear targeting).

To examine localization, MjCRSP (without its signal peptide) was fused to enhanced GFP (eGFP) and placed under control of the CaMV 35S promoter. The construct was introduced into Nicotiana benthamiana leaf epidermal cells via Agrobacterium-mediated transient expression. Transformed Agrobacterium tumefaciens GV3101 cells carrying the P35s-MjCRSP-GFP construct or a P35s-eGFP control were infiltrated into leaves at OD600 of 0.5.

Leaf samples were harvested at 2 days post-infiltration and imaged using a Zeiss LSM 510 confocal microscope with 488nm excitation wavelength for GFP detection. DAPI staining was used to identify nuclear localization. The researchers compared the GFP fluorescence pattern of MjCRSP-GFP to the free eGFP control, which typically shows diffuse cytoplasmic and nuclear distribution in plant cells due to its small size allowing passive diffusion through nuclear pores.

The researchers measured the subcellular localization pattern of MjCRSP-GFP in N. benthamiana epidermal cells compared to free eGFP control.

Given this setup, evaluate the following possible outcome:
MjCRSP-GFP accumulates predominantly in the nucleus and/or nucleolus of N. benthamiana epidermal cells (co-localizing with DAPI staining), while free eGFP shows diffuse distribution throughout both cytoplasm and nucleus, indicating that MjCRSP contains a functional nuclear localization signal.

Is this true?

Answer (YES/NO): NO